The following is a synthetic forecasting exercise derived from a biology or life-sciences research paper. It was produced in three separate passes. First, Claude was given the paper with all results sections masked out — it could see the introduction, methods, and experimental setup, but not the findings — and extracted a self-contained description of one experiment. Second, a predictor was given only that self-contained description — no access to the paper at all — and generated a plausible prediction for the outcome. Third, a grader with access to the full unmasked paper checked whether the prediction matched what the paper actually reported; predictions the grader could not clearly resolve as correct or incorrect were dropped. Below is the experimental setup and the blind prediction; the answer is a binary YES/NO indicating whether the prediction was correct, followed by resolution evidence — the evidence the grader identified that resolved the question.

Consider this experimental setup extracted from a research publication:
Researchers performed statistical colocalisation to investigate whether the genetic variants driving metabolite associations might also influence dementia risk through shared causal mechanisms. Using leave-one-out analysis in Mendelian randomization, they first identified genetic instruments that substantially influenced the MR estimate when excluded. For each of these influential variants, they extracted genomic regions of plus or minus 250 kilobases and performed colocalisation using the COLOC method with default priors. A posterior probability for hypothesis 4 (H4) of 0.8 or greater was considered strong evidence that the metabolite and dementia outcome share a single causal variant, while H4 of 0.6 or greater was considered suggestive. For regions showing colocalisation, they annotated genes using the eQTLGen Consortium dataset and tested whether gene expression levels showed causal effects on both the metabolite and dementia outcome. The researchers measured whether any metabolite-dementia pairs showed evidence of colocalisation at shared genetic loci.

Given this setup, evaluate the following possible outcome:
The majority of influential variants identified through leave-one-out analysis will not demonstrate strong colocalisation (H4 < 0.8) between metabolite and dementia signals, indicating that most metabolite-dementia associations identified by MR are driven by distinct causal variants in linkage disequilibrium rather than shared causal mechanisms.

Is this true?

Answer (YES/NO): NO